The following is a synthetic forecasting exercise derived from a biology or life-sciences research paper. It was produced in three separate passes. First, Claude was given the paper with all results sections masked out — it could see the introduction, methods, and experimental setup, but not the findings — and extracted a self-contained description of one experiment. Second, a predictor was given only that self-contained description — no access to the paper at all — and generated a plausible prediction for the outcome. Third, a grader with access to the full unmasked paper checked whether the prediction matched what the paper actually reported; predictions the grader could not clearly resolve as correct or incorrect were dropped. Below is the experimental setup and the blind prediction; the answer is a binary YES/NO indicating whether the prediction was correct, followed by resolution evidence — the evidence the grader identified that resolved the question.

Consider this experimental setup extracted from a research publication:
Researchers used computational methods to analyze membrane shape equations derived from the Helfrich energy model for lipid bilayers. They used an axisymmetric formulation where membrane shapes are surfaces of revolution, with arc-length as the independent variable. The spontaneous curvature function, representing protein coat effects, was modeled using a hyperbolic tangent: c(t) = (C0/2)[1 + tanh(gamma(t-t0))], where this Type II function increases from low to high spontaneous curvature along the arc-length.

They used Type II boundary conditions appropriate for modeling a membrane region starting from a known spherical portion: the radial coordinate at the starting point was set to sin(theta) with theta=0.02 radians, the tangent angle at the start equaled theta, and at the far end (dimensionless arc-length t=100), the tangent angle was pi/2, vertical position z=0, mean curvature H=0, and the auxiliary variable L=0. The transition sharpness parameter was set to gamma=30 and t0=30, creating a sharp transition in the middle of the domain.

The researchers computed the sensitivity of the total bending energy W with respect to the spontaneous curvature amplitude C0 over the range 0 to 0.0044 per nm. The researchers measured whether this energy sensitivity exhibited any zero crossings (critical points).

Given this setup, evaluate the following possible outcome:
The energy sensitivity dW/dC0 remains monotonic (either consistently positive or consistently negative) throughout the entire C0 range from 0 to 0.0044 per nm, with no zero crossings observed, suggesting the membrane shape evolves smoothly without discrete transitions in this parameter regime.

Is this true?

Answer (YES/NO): NO